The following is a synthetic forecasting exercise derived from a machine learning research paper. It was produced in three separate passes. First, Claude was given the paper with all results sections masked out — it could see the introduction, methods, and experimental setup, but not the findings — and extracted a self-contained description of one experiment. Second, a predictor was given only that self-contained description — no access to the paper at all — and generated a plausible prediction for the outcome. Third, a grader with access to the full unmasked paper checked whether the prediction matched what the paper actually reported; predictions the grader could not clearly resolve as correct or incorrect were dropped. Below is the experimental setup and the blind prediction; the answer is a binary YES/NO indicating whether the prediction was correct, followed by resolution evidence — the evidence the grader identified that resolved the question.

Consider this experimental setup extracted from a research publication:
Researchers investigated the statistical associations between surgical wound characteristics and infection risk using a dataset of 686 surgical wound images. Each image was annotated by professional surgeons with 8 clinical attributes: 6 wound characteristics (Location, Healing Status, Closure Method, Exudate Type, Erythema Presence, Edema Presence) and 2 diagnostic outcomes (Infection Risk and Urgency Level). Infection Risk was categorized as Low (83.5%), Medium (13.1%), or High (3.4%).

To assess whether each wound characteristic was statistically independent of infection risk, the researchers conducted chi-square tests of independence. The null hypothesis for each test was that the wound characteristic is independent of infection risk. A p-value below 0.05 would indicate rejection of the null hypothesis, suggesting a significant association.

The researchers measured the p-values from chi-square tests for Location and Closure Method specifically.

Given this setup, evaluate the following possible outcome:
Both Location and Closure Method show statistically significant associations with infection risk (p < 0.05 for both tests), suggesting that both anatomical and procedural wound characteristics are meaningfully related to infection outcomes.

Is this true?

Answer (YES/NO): YES